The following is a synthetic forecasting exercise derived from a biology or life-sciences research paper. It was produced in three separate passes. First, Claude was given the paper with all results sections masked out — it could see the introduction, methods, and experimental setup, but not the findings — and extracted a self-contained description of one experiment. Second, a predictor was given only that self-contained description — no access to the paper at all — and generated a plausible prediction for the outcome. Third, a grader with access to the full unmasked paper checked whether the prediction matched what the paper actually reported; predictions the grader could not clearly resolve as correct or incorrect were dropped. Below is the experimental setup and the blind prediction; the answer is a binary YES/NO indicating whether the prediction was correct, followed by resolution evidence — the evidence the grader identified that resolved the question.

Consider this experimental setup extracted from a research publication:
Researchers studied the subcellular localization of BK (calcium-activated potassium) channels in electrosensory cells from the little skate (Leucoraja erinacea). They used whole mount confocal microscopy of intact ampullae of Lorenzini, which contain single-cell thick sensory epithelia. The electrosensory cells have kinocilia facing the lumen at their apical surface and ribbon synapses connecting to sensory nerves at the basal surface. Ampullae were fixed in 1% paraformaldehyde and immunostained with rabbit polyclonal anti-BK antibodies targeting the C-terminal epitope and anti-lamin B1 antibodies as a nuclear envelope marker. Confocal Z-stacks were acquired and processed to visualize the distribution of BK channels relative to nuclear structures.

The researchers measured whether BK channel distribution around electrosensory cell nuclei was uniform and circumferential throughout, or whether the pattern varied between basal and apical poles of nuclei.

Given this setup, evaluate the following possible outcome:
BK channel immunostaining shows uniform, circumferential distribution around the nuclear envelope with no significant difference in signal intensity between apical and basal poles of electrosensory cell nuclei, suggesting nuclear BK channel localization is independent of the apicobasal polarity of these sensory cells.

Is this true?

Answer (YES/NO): NO